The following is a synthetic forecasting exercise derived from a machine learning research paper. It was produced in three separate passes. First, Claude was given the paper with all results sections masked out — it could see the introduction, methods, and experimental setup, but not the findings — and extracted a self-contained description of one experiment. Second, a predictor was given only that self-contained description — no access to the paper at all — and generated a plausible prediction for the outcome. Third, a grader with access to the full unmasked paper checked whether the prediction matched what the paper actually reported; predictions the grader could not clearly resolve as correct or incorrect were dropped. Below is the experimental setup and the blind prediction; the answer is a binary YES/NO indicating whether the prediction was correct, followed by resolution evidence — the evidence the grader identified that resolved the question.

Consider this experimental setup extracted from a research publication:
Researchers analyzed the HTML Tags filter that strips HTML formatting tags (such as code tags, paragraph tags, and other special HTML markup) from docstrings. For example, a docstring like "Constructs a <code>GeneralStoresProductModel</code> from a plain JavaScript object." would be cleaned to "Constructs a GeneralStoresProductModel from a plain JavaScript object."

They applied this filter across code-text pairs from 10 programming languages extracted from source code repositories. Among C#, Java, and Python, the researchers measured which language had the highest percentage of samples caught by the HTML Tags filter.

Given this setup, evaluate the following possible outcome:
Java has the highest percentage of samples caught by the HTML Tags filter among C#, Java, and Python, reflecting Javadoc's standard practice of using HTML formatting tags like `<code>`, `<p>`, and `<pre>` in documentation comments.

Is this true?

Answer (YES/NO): NO